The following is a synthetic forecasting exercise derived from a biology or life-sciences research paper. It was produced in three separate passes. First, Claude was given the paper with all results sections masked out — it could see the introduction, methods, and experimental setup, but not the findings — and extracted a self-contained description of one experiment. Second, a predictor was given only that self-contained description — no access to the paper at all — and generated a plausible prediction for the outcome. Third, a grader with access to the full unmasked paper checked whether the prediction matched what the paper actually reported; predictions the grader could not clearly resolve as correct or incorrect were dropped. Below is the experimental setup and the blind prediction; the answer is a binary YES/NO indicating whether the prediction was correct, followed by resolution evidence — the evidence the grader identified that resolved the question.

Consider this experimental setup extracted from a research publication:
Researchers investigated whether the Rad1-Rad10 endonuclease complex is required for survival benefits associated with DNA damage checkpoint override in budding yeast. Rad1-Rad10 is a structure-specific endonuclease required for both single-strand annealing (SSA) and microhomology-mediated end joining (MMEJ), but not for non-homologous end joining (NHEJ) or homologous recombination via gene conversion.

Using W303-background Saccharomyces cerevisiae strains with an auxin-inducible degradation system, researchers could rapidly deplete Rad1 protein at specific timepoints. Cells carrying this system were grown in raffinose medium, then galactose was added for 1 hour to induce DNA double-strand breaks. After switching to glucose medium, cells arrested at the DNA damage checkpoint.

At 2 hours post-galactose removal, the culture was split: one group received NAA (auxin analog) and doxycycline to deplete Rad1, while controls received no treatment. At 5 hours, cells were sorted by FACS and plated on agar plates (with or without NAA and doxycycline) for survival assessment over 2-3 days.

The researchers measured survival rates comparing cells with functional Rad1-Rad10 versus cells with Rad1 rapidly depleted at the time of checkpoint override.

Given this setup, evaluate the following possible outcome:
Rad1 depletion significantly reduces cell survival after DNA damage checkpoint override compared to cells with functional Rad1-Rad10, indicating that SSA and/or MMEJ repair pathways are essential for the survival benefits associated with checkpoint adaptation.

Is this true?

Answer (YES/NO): YES